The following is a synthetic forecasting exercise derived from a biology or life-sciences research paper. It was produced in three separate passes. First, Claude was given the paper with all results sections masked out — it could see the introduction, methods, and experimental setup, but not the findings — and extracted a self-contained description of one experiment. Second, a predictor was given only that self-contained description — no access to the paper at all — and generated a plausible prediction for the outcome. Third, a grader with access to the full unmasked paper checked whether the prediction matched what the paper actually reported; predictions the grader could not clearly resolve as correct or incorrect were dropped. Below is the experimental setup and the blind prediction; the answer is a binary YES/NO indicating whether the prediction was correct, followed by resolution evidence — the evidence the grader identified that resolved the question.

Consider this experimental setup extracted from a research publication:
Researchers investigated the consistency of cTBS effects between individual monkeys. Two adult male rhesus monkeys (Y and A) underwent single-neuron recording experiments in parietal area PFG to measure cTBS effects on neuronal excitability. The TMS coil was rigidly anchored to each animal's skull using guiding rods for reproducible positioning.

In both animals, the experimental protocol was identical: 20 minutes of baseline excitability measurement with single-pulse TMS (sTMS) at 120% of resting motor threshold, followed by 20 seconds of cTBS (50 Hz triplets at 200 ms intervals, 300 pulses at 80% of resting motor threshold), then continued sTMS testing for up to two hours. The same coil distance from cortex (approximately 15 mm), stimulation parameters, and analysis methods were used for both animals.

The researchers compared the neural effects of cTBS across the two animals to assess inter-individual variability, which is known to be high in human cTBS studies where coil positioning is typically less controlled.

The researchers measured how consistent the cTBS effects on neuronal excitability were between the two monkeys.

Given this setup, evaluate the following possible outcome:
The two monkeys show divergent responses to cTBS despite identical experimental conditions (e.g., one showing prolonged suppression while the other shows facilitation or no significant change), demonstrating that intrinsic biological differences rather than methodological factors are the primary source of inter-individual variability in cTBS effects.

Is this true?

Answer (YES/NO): NO